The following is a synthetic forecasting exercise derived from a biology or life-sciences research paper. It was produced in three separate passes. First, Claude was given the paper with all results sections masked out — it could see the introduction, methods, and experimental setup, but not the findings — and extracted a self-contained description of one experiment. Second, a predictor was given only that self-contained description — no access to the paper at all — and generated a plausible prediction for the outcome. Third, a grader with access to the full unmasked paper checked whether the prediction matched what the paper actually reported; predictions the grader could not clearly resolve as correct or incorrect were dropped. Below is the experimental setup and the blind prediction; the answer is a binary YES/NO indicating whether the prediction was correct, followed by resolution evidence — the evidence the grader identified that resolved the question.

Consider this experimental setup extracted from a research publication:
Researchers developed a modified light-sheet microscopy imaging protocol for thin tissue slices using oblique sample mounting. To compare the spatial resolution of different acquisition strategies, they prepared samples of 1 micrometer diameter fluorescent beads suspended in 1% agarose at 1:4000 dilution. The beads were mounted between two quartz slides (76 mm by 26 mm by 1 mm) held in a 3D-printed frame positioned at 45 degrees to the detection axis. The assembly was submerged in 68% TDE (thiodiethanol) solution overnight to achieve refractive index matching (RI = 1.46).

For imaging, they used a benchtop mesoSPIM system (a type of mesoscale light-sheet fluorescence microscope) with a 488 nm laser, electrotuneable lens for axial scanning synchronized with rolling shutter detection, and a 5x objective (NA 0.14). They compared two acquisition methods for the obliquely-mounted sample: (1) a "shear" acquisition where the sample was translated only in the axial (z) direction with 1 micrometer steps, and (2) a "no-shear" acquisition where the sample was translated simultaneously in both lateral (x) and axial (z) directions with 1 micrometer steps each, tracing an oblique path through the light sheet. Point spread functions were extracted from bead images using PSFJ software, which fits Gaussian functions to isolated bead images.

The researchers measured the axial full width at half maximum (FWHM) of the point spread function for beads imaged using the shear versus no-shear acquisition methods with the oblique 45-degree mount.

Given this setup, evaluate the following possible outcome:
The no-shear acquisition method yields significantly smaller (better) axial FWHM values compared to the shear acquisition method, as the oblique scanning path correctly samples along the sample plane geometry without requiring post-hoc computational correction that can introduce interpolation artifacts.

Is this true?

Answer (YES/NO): YES